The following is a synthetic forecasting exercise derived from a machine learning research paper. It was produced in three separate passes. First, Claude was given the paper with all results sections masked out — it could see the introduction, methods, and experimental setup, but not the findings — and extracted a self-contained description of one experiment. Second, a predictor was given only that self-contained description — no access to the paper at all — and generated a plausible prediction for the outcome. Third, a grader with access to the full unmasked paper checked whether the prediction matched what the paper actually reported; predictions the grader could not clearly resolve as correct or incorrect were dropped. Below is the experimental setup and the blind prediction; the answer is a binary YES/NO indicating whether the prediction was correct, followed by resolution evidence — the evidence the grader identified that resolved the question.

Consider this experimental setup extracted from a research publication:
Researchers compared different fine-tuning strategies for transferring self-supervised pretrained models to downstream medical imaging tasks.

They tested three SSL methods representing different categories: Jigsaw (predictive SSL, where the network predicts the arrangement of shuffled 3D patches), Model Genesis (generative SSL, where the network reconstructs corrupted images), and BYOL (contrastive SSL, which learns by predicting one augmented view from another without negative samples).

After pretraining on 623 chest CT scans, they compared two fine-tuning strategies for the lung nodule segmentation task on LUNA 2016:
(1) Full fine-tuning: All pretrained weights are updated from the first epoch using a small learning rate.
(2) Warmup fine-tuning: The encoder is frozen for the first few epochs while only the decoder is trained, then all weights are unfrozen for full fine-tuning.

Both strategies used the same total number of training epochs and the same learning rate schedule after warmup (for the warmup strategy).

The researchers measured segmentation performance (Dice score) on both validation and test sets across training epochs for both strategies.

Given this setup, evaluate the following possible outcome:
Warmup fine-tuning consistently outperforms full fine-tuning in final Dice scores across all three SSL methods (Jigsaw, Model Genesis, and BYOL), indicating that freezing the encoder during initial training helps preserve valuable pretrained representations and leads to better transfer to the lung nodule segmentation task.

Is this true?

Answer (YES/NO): NO